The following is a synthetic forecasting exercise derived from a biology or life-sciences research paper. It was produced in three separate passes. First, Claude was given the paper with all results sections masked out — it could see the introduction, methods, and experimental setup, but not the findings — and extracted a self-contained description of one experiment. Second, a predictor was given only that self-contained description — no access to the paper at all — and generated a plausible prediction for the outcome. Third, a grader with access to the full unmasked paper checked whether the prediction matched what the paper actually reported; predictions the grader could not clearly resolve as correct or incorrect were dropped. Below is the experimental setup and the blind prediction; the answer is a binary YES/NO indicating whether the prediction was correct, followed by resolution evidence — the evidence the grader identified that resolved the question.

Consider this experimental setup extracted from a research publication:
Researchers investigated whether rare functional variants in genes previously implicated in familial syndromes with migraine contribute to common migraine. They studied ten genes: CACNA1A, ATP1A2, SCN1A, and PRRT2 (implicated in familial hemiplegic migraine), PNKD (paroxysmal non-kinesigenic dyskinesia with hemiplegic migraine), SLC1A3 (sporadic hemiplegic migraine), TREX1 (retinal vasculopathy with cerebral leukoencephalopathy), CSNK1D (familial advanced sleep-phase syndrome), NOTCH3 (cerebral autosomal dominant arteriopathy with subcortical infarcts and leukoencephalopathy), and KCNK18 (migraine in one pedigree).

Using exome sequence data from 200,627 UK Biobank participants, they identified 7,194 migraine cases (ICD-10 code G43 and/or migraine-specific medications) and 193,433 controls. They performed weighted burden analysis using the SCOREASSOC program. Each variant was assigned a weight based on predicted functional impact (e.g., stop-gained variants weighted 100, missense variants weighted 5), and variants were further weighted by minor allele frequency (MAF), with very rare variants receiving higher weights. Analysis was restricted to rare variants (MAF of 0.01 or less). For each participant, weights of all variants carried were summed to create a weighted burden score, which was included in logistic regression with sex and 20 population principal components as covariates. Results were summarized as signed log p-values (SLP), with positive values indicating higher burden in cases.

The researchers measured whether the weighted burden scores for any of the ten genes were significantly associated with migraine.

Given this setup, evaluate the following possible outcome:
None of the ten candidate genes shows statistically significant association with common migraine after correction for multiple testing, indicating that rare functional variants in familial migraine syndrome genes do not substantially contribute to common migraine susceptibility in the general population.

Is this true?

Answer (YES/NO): YES